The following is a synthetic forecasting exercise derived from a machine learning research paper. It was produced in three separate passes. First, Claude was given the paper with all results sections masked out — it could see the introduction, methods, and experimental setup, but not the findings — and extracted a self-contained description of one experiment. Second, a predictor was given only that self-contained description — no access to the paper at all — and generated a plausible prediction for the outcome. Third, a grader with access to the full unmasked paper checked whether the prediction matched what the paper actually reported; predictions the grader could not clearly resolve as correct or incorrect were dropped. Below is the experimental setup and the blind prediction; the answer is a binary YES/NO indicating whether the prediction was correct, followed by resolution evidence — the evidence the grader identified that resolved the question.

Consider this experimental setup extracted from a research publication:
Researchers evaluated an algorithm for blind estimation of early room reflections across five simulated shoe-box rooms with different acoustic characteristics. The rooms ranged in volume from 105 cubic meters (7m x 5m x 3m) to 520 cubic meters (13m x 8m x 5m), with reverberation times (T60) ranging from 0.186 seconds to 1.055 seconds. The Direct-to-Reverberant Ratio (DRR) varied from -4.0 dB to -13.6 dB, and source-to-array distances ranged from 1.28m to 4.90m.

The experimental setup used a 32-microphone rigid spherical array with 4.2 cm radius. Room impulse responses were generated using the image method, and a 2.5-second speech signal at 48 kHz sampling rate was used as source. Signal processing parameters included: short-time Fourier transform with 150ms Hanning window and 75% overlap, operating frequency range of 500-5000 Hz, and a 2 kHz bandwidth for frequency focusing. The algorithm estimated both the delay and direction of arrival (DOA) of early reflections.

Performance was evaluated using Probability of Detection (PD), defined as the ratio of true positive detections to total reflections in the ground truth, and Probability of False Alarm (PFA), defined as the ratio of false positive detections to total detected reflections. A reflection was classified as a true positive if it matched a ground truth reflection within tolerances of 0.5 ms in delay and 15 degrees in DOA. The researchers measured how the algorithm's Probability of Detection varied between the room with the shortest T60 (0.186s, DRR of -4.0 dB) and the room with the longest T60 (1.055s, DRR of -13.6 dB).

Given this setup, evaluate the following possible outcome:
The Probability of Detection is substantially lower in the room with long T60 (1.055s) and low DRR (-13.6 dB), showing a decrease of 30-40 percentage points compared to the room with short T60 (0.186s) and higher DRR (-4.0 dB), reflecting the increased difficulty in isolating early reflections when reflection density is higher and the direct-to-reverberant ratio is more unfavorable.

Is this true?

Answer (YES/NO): NO